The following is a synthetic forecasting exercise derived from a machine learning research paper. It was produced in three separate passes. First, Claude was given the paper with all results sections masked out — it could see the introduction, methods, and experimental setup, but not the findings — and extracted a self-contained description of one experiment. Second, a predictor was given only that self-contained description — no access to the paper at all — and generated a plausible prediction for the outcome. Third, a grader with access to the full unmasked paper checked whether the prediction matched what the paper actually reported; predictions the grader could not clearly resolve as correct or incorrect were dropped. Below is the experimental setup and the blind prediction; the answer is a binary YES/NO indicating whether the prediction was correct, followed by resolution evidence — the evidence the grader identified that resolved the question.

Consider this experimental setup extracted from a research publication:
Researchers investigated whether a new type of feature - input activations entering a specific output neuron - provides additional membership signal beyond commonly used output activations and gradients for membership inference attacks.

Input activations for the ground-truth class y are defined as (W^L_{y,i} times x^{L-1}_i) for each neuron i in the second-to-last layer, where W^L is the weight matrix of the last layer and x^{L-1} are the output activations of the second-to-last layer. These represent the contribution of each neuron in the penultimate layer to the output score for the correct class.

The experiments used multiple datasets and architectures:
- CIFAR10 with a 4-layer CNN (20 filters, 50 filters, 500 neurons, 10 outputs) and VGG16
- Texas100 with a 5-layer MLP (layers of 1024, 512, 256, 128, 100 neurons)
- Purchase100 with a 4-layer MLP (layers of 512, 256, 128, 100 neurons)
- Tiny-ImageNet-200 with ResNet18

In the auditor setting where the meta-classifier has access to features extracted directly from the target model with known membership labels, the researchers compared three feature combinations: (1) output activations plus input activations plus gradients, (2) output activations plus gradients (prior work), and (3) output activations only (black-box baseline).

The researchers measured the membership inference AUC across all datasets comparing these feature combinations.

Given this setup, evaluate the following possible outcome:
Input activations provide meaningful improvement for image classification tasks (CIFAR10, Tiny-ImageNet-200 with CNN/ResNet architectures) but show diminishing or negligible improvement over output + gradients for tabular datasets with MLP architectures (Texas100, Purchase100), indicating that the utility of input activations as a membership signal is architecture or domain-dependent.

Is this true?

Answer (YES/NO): NO